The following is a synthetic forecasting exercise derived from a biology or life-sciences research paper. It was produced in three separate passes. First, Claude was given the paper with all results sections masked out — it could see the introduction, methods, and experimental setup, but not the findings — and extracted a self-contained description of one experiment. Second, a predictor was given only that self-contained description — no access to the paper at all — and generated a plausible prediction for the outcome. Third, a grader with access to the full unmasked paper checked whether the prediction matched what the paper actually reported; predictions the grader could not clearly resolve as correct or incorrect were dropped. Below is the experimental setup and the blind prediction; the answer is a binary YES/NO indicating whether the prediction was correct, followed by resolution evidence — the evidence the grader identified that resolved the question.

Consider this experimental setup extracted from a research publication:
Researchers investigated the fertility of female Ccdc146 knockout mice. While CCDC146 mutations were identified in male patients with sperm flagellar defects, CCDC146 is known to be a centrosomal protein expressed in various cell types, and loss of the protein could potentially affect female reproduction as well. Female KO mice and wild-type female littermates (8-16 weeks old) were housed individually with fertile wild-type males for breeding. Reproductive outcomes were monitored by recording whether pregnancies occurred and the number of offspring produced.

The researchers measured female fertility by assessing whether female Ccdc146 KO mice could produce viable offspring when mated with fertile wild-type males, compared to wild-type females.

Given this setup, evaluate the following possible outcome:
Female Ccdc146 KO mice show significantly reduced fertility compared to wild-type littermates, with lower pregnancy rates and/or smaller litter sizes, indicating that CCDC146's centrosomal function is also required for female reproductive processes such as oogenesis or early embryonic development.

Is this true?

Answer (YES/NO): NO